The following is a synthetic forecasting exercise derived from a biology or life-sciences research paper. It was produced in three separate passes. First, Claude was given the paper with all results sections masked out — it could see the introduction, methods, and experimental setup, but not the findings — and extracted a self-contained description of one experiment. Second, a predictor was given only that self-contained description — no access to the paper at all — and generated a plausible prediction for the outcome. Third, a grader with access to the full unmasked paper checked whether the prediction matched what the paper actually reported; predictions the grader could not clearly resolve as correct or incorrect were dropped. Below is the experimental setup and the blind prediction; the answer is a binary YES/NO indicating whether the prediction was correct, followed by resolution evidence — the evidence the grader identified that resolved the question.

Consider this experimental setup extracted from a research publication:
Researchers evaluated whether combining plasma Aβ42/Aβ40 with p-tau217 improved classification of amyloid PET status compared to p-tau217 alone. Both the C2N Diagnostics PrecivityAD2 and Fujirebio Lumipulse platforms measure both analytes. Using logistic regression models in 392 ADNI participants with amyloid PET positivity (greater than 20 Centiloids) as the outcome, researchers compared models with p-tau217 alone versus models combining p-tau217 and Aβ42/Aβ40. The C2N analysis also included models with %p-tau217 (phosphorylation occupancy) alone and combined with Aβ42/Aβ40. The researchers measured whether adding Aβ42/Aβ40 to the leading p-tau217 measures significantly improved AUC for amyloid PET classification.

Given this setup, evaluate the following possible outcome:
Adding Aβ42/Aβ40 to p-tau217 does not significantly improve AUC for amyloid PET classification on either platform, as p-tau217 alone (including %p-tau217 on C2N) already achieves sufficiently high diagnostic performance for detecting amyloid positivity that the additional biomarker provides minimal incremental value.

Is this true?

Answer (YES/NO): YES